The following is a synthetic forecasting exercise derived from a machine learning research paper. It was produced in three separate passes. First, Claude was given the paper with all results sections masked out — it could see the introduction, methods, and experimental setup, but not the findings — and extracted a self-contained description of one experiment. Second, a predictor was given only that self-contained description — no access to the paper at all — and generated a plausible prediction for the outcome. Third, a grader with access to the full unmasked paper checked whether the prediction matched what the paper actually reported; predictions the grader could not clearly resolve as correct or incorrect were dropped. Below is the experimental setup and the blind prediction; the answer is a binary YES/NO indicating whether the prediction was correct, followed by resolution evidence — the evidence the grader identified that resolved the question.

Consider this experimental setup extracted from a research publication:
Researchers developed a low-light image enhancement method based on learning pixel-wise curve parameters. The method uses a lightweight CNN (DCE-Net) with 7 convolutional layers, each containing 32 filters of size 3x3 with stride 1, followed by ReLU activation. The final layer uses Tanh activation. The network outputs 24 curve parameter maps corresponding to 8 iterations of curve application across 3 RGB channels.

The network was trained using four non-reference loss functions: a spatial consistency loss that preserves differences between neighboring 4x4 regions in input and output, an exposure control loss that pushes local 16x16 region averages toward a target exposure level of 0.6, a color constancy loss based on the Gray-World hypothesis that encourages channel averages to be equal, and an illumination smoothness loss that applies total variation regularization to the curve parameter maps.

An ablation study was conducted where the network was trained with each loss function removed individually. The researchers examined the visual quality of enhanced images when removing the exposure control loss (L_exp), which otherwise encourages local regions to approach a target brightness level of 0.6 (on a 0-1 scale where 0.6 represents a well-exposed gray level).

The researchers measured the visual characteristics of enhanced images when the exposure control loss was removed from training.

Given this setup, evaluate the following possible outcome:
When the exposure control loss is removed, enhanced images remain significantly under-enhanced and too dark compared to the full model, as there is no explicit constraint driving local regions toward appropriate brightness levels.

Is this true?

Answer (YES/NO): YES